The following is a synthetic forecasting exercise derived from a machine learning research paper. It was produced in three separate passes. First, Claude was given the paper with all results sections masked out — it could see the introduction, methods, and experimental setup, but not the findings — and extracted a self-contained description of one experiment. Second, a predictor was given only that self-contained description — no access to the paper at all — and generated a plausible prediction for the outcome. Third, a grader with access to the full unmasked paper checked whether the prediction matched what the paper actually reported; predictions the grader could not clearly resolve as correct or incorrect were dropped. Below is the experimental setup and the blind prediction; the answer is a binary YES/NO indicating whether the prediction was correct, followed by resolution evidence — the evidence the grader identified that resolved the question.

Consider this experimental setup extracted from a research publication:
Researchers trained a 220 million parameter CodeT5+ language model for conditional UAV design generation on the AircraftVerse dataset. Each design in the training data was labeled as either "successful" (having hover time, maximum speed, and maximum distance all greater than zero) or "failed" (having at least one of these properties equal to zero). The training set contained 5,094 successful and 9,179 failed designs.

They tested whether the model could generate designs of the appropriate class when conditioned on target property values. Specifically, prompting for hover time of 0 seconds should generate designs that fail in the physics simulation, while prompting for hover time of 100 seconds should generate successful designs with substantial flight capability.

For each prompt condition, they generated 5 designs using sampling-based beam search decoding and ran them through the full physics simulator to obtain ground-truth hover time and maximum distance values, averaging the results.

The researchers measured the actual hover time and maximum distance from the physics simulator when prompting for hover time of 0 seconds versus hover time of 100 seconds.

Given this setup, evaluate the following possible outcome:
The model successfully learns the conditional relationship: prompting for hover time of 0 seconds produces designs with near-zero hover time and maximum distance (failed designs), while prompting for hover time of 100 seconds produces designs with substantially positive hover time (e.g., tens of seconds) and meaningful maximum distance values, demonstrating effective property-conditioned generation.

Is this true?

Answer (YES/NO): YES